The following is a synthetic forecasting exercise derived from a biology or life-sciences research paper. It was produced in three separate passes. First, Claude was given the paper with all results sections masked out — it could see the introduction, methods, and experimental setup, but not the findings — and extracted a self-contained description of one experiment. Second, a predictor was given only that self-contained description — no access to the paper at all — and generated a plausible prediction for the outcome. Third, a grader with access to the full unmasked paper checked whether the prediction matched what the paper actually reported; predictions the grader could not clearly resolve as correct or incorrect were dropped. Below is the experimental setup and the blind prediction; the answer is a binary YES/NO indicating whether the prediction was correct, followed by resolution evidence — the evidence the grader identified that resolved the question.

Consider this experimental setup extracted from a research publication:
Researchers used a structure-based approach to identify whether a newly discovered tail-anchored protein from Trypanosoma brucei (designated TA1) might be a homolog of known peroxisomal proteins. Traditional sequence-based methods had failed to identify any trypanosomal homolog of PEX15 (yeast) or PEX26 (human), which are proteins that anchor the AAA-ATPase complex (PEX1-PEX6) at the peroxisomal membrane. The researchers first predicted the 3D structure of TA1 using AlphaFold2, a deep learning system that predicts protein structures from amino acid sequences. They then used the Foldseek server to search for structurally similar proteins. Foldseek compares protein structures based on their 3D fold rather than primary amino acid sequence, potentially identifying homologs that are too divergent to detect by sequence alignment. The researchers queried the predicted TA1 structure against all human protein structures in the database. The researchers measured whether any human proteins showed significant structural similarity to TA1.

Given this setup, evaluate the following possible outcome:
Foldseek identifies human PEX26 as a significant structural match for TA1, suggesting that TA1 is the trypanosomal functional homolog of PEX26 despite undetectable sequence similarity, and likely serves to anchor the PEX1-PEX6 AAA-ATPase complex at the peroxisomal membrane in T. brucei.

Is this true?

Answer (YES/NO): NO